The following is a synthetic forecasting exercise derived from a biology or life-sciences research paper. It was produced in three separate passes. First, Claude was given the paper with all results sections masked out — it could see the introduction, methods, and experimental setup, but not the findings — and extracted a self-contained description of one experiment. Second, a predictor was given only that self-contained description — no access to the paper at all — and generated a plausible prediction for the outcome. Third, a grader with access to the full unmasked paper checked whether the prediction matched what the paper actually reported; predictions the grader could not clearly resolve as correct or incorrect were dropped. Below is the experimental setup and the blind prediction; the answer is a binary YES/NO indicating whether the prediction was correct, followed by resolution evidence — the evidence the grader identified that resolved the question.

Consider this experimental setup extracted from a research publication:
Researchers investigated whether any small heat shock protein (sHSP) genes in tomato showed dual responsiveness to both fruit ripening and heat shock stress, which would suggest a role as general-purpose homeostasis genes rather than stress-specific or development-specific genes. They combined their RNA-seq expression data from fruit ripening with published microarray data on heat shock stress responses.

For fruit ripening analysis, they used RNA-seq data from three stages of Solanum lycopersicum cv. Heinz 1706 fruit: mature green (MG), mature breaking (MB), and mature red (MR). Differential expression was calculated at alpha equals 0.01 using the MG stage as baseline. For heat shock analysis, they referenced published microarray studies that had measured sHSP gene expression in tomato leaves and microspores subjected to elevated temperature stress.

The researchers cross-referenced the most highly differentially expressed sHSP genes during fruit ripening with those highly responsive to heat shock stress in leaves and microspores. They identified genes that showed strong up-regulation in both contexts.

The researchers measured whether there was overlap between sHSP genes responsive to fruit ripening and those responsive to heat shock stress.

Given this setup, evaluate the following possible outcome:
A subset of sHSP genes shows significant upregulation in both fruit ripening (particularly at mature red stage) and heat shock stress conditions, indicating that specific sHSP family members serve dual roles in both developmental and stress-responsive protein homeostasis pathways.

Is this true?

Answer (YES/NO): YES